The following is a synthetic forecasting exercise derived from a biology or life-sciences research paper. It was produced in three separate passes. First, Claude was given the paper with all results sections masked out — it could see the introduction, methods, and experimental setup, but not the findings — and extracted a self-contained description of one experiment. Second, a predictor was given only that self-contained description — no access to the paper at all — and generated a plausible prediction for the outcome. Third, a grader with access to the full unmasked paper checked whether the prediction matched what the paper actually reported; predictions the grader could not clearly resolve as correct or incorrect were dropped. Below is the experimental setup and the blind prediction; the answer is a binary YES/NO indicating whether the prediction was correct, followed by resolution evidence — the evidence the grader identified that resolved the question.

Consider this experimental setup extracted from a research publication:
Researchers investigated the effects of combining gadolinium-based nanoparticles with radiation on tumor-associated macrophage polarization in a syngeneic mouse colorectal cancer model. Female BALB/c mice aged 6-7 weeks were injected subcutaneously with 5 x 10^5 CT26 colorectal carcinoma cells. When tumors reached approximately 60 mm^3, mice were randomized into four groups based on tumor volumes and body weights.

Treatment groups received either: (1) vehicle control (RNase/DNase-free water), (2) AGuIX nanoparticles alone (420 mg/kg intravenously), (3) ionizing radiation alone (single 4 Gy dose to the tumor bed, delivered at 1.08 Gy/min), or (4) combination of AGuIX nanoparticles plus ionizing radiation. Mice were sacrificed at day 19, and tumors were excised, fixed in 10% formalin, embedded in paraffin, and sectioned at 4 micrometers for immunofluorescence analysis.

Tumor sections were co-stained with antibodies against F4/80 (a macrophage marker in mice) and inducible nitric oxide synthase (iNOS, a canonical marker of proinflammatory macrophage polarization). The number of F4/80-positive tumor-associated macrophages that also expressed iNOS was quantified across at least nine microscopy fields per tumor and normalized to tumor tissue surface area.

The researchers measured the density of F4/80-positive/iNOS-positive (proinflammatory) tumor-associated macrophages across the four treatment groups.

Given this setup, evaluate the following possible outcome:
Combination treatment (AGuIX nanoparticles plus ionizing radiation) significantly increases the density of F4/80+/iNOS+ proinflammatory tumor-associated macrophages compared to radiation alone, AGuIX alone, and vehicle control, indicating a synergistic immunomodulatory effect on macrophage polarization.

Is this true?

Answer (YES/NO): YES